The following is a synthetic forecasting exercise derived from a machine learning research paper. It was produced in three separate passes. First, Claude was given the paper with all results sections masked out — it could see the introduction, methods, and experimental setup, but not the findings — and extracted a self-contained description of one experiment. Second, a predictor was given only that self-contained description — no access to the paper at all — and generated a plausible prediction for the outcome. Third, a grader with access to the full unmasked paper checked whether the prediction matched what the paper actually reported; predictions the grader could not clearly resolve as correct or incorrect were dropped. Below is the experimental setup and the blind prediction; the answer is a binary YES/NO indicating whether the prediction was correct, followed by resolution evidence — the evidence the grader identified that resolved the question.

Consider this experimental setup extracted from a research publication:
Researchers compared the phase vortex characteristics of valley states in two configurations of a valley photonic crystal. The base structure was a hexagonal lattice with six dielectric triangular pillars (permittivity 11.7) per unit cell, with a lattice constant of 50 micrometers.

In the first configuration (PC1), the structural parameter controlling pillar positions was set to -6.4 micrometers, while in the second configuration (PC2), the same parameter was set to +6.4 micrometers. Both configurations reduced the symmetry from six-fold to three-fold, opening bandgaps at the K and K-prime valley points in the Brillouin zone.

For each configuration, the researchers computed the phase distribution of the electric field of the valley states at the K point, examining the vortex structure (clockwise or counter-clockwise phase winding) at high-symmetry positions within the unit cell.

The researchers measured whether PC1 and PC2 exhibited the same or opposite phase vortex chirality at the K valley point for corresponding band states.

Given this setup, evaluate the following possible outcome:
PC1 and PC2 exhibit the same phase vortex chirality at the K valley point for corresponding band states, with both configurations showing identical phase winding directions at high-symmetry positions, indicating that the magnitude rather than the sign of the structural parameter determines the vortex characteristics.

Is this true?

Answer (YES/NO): NO